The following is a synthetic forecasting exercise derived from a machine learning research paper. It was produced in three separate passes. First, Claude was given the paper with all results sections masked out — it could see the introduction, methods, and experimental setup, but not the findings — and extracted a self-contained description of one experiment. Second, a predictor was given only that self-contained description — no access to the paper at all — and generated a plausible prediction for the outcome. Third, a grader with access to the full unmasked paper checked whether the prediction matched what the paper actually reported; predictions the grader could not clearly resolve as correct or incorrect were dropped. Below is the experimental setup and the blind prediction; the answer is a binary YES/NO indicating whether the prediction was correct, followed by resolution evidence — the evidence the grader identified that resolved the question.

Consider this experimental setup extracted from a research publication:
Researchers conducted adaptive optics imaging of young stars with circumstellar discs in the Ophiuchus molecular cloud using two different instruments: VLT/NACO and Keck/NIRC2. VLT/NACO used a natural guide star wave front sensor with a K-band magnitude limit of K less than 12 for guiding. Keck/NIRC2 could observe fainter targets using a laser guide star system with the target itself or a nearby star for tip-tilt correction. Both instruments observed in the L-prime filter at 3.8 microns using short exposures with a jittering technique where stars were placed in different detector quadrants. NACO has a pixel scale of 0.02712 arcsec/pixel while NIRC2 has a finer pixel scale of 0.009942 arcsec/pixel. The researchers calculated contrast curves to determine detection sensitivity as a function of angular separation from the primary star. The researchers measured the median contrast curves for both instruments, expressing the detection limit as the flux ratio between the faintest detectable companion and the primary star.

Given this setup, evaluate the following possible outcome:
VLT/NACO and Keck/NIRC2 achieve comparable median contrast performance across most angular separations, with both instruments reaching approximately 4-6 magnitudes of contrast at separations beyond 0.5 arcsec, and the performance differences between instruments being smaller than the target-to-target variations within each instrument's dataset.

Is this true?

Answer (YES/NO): NO